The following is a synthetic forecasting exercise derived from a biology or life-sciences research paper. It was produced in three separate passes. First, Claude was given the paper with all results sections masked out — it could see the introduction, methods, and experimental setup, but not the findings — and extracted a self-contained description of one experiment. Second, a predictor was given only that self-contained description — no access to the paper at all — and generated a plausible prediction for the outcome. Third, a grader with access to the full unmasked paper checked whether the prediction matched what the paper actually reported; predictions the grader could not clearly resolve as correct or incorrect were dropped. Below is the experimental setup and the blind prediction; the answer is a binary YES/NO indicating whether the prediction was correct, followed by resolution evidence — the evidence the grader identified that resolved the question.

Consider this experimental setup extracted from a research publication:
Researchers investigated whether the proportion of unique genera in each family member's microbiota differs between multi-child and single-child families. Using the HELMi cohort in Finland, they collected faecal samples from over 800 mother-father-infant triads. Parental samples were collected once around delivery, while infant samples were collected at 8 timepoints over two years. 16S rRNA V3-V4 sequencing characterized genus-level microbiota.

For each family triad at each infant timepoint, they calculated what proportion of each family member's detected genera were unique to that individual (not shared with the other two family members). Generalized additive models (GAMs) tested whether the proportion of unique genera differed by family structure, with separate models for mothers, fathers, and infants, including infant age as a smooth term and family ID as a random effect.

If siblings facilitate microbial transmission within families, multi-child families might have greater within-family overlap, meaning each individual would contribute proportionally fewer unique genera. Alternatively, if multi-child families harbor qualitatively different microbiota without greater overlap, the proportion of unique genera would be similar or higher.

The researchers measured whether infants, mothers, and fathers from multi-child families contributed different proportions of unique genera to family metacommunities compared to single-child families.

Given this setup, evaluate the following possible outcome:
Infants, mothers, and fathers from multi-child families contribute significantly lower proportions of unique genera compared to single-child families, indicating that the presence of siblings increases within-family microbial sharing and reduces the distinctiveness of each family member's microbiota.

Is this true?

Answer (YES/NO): NO